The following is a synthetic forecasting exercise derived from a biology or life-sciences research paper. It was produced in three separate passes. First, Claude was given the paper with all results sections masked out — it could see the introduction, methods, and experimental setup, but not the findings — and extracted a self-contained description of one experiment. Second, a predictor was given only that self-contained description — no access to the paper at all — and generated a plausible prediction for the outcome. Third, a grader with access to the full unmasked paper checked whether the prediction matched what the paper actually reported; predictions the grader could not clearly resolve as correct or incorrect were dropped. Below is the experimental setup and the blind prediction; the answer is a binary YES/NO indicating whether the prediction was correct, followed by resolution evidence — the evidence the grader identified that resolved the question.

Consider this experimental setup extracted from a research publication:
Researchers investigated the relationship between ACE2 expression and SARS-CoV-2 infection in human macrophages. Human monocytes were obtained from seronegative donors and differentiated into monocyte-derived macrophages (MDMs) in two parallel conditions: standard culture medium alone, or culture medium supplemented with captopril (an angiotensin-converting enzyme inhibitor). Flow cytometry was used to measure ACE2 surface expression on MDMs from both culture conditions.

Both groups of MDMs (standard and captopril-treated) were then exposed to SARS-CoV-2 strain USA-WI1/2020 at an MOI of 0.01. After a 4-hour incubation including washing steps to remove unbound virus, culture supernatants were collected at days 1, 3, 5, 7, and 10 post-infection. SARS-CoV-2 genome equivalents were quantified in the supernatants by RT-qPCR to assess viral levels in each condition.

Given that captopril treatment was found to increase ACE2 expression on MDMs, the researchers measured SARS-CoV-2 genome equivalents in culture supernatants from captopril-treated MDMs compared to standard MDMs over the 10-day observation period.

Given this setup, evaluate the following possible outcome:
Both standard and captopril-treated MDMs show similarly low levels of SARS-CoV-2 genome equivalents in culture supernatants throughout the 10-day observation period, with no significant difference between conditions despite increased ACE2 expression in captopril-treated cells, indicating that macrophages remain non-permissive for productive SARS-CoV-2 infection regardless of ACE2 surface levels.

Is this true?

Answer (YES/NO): YES